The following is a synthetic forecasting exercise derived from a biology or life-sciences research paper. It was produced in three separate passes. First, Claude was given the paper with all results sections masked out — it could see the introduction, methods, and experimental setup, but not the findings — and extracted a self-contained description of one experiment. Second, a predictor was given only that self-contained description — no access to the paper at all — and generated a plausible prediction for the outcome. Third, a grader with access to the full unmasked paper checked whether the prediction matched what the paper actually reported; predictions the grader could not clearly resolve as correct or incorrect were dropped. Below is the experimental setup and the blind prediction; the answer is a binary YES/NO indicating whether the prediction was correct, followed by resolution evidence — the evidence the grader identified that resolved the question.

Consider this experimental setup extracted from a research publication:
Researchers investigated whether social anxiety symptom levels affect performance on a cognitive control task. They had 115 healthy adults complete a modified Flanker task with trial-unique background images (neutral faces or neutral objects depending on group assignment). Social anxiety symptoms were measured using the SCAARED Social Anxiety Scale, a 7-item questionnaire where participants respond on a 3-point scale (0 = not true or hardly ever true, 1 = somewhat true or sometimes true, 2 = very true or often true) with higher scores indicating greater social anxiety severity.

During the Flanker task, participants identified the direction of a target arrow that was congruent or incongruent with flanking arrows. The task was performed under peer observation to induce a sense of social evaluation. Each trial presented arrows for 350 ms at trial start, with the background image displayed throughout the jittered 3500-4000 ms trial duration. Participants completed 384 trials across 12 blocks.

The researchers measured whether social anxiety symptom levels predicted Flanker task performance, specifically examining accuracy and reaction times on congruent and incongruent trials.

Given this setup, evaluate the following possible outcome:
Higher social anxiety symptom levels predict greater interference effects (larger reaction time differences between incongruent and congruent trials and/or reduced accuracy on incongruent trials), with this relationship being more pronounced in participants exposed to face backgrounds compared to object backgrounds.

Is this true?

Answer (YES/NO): NO